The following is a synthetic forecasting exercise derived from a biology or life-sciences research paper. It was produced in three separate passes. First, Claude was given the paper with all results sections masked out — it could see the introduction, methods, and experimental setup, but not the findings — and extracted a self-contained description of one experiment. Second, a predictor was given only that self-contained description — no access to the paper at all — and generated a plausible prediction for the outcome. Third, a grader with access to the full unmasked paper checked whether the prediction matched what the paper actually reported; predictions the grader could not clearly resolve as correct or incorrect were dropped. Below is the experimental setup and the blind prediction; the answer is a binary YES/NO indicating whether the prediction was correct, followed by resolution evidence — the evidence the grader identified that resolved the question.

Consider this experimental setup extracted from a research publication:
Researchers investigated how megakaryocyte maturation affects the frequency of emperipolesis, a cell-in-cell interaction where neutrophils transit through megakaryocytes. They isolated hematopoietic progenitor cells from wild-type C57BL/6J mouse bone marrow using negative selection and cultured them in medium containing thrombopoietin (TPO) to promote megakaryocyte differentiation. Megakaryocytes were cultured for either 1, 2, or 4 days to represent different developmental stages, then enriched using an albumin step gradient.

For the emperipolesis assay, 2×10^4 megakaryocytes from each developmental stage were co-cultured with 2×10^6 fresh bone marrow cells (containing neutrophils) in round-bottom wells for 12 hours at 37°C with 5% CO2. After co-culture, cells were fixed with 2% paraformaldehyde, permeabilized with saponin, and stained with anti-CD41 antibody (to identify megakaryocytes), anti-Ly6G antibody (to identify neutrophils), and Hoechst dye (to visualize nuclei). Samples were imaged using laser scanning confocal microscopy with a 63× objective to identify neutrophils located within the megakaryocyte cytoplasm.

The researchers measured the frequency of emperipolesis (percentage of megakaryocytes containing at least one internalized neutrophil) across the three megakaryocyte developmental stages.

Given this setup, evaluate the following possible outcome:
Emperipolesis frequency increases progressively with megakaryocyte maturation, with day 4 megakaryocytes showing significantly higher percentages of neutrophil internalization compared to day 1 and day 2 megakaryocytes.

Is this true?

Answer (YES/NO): YES